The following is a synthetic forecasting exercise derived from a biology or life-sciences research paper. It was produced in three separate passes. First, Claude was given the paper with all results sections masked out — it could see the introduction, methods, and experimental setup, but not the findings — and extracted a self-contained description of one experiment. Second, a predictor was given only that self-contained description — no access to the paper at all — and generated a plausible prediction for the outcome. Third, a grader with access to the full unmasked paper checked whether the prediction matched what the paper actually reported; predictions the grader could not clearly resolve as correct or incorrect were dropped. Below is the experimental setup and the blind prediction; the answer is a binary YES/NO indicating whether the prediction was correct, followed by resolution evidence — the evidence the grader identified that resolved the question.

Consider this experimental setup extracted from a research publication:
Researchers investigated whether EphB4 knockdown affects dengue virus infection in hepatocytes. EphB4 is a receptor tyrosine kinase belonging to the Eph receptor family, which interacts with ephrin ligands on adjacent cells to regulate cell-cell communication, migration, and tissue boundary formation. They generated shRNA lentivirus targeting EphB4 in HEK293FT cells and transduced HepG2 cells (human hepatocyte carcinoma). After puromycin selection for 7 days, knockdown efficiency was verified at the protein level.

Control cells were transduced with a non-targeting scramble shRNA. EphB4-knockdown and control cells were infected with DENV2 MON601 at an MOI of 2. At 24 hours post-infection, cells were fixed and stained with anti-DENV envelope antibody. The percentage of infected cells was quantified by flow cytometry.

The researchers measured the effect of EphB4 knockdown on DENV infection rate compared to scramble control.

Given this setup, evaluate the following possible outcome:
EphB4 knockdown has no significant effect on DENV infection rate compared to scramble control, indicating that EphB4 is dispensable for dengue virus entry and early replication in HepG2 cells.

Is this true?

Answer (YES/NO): NO